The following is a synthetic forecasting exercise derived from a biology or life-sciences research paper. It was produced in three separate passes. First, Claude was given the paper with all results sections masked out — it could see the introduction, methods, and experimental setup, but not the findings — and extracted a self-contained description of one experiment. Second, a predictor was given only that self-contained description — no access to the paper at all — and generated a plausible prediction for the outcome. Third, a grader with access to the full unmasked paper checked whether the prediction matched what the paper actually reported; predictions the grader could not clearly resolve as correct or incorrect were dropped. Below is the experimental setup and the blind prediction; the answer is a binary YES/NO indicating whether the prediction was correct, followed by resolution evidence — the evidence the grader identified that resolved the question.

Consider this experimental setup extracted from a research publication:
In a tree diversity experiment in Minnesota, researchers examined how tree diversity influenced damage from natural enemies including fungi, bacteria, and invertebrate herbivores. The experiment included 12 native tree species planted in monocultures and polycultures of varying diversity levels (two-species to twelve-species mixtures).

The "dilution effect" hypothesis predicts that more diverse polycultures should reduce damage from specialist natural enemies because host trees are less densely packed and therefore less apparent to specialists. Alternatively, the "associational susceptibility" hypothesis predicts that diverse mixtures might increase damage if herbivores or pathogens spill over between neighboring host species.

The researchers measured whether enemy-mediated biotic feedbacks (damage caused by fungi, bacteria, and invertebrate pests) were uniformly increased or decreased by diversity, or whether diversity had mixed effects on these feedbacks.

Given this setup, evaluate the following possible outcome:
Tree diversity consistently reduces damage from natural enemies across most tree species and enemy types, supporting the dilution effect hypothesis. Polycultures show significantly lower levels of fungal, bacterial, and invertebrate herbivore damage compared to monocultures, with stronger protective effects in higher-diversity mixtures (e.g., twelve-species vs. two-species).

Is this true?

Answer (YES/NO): NO